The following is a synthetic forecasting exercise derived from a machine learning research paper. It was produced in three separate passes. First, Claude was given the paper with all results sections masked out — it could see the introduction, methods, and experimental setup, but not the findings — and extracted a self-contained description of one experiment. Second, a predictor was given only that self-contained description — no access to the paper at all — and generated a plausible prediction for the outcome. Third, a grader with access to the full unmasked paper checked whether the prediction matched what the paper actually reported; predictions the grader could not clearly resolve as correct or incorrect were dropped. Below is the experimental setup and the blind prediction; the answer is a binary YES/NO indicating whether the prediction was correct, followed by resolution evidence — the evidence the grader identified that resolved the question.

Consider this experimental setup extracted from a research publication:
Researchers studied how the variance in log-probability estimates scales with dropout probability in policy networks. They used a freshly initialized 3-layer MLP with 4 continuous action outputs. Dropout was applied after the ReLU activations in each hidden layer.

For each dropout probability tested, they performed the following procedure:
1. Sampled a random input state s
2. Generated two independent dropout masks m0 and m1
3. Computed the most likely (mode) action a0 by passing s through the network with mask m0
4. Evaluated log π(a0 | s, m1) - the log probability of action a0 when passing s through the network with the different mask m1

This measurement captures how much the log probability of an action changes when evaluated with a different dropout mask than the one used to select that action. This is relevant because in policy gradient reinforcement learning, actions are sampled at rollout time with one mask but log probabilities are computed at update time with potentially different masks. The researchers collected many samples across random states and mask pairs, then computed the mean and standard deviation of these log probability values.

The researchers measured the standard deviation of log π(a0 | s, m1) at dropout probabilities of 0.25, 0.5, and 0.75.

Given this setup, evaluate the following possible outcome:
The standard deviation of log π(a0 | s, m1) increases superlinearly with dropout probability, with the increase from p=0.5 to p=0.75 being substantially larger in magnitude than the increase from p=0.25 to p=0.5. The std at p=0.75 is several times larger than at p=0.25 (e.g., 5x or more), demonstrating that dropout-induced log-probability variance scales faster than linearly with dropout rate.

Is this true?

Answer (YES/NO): YES